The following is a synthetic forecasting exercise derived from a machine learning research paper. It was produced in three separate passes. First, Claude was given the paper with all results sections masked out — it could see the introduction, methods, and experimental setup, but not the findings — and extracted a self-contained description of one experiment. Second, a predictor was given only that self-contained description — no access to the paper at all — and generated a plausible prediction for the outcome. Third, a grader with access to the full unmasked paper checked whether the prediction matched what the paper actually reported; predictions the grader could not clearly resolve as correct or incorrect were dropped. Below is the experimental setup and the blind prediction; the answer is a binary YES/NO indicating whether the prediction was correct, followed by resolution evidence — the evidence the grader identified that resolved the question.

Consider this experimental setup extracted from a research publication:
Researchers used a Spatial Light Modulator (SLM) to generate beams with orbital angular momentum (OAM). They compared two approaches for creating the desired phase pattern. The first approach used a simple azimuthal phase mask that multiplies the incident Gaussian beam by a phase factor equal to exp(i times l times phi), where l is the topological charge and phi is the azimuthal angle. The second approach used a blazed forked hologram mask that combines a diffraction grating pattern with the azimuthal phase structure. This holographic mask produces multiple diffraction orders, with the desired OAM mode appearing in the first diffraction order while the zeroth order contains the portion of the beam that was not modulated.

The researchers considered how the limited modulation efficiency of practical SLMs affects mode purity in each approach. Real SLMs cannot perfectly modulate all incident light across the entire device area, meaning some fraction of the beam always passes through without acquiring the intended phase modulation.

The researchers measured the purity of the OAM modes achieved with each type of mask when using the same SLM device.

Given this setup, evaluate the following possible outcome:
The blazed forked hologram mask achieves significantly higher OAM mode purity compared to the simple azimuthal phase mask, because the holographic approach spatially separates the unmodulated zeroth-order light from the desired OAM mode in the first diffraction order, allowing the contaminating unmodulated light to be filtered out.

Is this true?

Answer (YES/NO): YES